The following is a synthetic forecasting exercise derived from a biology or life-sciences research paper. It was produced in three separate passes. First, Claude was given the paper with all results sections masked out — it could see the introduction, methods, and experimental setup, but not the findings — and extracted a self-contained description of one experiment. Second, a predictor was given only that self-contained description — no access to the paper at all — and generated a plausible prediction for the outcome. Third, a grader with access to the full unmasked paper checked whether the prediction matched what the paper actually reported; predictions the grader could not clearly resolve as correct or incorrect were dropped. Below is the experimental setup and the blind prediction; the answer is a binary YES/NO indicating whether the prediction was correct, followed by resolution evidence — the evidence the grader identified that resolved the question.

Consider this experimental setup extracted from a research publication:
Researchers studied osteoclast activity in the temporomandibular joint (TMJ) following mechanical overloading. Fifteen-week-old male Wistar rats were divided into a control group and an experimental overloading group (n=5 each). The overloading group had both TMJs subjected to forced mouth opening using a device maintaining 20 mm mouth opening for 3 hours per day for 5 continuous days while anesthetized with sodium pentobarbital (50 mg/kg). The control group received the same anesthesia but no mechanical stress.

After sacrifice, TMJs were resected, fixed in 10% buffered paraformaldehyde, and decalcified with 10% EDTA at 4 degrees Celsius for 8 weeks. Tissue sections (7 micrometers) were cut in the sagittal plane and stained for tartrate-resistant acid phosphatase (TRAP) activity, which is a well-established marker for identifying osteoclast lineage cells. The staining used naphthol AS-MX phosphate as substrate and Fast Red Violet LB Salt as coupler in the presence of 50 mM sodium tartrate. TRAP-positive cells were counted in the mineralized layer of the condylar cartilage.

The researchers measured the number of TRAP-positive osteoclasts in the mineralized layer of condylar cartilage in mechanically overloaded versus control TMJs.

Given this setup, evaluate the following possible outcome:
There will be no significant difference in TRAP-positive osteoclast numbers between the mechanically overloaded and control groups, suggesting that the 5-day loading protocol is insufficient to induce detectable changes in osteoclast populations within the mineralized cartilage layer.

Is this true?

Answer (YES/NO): NO